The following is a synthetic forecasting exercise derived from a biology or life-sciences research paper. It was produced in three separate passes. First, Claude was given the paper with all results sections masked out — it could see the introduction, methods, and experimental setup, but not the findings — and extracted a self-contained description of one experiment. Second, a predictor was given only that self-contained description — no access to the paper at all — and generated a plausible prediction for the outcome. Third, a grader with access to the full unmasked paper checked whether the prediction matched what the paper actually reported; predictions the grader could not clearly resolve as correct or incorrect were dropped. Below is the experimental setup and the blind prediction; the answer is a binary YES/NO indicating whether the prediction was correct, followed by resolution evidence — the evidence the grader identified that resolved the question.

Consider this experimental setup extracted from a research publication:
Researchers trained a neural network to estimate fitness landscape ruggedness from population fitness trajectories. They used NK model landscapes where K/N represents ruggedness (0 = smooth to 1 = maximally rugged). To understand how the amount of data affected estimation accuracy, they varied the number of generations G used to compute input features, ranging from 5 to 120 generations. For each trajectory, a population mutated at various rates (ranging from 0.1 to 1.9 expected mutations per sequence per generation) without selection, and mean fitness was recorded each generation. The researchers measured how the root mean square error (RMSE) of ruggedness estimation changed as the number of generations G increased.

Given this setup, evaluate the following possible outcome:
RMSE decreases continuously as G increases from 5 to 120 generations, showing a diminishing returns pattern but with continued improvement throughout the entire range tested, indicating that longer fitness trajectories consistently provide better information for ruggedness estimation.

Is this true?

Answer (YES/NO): NO